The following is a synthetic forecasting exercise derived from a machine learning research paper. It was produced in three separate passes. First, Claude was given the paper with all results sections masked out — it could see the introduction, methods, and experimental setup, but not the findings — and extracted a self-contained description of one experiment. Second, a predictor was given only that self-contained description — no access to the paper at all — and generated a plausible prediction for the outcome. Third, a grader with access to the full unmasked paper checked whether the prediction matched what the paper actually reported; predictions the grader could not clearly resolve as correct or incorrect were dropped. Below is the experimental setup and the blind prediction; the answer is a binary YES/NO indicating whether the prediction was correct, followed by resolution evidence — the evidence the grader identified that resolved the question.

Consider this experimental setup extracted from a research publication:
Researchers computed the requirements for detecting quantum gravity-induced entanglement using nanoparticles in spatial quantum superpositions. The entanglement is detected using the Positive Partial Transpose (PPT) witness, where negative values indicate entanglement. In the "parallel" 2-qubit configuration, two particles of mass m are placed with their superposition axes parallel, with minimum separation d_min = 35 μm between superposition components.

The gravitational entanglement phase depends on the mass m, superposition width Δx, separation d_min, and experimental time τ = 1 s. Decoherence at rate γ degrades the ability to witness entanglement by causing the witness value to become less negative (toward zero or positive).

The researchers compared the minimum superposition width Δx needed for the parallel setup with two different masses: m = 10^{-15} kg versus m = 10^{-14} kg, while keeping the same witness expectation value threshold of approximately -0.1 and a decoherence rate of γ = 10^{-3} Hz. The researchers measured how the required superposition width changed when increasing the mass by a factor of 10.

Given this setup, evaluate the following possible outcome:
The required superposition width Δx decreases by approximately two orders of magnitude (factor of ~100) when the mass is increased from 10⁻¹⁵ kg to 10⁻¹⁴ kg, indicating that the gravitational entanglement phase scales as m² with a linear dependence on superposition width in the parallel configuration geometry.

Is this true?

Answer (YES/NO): NO